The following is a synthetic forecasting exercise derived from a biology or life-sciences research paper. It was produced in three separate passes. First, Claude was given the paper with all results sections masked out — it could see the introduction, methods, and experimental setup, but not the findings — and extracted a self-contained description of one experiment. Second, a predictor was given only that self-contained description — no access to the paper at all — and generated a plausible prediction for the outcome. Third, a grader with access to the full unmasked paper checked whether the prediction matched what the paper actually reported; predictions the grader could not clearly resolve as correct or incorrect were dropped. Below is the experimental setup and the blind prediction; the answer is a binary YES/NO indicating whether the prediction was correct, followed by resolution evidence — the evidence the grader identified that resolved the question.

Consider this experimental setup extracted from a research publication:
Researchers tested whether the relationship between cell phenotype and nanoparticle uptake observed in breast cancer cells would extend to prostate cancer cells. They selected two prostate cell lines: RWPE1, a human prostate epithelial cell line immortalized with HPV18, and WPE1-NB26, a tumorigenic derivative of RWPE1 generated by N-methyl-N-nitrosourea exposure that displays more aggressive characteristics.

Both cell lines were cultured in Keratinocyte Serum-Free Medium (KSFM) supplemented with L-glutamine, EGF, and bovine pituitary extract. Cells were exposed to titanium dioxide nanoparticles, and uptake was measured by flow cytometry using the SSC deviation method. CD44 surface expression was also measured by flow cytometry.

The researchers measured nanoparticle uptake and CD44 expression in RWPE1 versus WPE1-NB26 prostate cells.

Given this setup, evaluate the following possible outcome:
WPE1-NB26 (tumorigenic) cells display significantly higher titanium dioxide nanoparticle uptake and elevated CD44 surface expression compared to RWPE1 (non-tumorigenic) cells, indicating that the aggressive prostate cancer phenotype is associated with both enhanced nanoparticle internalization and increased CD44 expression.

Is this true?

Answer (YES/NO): NO